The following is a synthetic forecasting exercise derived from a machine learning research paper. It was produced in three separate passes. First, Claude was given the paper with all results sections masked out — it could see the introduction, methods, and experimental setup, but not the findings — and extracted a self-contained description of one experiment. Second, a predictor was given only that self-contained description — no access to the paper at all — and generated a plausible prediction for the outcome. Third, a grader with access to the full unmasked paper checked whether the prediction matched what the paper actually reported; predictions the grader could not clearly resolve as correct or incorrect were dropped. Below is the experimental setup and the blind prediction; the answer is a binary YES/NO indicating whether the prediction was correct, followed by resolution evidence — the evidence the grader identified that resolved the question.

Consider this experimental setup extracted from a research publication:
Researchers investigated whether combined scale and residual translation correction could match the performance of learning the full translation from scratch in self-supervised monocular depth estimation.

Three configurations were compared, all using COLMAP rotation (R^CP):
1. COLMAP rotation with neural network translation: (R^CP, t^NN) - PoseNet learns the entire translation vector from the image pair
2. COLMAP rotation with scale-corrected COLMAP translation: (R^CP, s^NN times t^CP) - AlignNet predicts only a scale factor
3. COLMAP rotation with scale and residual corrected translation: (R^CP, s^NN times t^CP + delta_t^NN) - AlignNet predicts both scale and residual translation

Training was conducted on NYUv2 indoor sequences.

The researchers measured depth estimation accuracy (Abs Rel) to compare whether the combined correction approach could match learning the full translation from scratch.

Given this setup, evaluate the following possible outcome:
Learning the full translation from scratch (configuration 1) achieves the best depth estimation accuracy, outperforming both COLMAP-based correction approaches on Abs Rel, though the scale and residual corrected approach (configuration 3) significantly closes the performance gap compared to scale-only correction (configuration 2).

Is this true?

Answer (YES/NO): NO